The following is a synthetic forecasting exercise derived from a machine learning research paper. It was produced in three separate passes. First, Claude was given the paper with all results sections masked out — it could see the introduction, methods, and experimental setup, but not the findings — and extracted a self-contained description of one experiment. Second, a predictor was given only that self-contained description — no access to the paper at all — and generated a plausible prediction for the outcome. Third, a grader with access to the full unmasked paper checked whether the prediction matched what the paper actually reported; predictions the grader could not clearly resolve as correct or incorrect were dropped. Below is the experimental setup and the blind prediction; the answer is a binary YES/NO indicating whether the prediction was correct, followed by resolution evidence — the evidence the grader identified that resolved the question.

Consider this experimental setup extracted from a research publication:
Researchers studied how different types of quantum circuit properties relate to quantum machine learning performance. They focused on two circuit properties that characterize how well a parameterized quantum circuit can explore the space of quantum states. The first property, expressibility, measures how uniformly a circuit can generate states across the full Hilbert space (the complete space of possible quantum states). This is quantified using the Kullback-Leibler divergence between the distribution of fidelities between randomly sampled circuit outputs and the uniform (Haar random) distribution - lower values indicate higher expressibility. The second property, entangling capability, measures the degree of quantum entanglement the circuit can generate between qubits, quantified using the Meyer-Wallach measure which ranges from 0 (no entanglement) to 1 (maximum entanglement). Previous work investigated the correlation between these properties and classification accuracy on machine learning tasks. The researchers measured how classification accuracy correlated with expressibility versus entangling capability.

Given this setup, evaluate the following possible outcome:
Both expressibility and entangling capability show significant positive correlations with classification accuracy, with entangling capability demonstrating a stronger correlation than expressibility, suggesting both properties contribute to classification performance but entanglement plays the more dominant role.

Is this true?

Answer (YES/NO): NO